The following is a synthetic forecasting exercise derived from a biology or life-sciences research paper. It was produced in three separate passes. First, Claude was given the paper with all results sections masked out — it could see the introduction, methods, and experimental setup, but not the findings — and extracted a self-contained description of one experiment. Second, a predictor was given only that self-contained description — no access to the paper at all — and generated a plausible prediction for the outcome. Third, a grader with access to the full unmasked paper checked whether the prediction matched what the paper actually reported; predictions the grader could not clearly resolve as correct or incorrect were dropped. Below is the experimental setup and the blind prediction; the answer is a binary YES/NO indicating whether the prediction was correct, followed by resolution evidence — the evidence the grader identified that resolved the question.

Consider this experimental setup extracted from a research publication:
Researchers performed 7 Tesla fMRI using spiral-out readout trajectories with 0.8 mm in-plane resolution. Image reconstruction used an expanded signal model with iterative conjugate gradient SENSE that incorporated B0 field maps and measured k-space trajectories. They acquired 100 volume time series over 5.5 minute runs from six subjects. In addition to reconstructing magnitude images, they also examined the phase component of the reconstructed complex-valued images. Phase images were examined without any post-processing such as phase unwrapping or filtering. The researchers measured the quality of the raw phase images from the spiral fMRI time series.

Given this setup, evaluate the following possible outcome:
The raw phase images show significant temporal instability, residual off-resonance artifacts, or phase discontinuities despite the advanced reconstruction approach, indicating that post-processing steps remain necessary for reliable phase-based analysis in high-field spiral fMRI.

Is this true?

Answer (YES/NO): NO